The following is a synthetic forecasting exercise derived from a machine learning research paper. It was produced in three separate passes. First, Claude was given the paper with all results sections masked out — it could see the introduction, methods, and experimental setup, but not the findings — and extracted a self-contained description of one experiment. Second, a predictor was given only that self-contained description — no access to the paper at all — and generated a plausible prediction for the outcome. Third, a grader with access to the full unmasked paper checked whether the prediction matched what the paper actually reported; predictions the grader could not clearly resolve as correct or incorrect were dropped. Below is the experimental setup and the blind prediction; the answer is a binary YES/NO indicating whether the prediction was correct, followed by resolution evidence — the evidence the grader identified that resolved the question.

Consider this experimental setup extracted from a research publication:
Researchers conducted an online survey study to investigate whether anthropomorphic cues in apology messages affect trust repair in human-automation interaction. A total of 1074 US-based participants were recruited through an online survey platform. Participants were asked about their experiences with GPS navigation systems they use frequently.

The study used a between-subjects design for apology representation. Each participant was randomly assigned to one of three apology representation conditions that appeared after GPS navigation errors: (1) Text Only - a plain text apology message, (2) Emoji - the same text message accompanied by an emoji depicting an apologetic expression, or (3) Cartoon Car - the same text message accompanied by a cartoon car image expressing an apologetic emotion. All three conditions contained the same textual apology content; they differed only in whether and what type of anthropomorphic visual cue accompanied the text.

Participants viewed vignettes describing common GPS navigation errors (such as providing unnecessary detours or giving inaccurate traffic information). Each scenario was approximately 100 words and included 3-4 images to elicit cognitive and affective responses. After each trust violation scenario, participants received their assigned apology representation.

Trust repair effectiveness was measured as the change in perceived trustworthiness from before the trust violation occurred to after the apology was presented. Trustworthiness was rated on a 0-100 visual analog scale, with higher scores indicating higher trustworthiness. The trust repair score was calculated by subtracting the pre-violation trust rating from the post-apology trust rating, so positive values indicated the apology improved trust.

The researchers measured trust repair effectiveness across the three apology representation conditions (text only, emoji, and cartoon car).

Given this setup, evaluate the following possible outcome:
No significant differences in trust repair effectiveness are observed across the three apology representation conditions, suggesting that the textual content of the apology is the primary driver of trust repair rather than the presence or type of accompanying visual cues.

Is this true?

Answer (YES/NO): YES